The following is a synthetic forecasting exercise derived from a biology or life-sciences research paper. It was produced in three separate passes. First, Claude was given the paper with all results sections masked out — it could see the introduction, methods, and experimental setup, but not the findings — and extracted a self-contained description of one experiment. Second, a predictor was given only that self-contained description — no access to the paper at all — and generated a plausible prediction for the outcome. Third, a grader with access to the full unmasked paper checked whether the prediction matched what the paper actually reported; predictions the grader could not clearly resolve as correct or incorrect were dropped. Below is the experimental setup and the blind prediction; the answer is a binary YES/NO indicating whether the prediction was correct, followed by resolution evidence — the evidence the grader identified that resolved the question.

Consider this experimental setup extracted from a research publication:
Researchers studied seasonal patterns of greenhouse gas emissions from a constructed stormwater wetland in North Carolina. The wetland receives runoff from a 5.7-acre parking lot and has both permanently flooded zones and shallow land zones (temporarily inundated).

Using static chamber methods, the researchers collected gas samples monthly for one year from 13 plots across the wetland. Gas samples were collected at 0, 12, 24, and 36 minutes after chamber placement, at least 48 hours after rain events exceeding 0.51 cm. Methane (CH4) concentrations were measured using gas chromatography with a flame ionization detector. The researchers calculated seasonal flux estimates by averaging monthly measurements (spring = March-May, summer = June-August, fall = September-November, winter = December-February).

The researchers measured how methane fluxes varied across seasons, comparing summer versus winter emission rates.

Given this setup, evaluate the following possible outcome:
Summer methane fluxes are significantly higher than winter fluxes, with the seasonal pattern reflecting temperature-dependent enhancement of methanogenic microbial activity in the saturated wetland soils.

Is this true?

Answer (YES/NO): YES